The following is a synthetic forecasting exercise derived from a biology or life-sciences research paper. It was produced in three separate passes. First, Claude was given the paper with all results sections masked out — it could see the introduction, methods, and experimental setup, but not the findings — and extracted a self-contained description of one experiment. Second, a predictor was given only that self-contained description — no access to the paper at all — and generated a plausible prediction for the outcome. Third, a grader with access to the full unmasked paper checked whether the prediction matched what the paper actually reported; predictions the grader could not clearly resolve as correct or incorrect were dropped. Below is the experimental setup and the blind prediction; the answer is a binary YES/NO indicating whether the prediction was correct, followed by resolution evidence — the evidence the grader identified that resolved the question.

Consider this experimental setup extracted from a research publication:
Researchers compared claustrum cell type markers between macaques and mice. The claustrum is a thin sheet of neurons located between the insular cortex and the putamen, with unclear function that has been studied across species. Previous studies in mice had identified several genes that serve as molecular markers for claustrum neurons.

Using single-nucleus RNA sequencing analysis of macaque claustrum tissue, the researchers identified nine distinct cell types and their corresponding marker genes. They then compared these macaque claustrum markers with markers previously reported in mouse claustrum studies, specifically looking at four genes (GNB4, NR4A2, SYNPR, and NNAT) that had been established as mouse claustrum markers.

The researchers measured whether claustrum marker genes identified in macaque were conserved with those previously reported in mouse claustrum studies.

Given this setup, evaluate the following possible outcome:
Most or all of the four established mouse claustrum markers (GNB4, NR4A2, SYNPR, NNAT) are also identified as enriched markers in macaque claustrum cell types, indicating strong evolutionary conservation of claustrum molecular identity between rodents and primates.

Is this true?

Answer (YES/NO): NO